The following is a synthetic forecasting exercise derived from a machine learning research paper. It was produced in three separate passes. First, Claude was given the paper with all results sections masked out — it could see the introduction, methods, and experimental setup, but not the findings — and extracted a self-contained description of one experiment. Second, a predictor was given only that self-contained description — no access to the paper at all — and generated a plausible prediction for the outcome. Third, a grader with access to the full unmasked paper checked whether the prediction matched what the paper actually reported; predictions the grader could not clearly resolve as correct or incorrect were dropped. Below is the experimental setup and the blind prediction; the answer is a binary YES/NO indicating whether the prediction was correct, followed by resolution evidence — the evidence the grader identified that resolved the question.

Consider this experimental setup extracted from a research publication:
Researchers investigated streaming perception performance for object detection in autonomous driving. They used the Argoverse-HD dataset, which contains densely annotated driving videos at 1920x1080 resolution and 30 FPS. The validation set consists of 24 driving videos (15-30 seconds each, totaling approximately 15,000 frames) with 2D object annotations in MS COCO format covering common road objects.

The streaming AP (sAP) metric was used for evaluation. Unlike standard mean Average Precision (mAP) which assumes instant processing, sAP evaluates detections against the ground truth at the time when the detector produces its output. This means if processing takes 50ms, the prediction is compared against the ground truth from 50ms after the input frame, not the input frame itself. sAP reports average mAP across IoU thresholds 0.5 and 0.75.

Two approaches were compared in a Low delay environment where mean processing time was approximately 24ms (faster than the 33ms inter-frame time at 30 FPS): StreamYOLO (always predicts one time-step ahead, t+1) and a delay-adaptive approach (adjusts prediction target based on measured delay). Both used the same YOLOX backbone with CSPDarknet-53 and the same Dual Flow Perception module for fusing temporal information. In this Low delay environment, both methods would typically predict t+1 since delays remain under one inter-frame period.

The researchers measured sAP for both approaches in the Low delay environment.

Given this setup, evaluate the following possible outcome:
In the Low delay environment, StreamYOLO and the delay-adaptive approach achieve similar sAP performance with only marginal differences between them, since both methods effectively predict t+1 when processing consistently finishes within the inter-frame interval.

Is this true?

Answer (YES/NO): YES